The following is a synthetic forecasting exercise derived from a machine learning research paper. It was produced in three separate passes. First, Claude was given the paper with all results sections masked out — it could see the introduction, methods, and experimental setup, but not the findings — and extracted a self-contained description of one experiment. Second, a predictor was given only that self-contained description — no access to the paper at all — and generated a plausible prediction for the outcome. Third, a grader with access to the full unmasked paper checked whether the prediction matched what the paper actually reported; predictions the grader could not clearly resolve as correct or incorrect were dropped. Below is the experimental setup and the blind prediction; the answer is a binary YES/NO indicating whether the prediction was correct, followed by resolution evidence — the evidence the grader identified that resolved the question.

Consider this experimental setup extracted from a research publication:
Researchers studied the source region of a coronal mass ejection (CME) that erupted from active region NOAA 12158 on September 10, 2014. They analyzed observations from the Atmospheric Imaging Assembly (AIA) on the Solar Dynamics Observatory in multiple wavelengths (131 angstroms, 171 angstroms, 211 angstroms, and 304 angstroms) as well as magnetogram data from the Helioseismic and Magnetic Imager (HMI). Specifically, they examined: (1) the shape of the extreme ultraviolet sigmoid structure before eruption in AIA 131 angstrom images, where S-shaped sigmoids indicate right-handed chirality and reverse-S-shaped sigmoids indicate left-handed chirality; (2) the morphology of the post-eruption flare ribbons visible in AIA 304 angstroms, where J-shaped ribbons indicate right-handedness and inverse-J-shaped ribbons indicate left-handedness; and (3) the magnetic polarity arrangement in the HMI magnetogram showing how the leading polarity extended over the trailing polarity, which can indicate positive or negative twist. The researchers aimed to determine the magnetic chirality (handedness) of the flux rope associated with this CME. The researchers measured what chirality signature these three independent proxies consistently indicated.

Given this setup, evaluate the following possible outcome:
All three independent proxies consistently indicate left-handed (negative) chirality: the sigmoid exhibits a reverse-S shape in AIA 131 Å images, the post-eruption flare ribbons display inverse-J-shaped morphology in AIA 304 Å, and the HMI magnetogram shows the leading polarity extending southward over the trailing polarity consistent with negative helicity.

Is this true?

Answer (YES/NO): YES